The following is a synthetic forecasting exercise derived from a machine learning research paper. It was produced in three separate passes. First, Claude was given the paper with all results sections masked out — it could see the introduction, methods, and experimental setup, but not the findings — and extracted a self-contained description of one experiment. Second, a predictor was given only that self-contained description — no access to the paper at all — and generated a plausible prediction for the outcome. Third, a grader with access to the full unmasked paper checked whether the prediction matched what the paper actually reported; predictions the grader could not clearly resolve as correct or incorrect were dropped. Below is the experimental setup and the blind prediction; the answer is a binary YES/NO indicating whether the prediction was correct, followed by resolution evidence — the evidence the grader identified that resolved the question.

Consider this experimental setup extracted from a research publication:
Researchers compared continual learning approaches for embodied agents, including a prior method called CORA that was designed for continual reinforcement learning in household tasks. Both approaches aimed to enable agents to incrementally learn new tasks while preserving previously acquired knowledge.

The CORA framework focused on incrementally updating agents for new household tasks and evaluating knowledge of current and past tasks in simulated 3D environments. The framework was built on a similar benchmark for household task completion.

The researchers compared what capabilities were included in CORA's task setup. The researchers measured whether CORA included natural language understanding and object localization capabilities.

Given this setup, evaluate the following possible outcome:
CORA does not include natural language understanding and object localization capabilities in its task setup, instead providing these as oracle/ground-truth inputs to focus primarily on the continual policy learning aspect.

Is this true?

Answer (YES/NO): NO